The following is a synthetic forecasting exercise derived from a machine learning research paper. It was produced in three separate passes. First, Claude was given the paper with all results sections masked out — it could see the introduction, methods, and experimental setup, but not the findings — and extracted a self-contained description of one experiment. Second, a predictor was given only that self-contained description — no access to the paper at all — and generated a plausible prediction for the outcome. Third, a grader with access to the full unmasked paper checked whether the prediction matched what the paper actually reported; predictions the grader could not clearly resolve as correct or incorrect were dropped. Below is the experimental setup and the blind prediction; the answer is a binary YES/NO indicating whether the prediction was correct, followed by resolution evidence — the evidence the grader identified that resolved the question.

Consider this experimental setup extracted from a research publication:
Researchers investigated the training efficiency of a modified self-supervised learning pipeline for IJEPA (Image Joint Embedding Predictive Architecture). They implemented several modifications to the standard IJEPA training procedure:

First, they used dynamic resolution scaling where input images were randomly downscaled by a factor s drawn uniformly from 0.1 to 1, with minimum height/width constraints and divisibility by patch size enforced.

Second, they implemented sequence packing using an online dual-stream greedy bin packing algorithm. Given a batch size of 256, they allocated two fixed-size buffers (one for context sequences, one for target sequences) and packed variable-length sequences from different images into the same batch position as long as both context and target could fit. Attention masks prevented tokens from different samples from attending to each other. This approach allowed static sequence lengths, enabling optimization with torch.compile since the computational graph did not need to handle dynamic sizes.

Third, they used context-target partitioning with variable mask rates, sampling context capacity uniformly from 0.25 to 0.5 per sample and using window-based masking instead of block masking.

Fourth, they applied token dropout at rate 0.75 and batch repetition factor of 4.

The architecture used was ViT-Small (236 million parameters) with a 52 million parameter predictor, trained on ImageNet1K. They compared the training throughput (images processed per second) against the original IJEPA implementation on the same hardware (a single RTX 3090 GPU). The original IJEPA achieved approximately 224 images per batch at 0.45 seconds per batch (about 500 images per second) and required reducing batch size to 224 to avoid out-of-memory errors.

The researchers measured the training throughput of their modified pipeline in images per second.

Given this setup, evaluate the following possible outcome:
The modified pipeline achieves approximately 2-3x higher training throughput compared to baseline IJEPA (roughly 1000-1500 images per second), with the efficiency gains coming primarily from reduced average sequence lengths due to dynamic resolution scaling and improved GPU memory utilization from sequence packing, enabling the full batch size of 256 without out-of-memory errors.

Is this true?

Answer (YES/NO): NO